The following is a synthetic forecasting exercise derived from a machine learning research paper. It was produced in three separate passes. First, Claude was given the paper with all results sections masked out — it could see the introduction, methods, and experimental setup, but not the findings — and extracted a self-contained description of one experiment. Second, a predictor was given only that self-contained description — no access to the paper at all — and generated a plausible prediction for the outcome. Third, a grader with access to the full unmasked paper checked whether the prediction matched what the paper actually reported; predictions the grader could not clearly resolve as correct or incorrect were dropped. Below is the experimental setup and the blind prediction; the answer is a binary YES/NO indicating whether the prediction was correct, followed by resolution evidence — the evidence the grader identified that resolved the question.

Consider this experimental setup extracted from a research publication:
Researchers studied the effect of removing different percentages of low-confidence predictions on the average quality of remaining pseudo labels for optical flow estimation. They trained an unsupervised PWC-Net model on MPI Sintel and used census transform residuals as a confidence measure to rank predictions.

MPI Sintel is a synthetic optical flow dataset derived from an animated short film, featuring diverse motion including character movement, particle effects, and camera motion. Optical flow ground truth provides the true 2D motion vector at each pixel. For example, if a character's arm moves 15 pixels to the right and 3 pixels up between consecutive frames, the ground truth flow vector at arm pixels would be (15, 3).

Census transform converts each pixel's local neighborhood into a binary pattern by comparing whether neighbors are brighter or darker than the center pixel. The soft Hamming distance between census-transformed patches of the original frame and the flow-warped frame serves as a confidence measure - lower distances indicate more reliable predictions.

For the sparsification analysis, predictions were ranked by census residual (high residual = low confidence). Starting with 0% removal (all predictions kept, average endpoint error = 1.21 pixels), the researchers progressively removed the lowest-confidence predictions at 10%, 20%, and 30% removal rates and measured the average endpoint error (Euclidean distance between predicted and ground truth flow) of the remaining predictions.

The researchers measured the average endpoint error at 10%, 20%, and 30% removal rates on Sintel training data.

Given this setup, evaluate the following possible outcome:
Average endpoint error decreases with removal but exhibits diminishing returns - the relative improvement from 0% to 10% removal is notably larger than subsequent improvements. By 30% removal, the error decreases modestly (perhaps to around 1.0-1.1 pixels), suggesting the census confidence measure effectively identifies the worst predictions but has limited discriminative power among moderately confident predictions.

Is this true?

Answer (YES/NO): NO